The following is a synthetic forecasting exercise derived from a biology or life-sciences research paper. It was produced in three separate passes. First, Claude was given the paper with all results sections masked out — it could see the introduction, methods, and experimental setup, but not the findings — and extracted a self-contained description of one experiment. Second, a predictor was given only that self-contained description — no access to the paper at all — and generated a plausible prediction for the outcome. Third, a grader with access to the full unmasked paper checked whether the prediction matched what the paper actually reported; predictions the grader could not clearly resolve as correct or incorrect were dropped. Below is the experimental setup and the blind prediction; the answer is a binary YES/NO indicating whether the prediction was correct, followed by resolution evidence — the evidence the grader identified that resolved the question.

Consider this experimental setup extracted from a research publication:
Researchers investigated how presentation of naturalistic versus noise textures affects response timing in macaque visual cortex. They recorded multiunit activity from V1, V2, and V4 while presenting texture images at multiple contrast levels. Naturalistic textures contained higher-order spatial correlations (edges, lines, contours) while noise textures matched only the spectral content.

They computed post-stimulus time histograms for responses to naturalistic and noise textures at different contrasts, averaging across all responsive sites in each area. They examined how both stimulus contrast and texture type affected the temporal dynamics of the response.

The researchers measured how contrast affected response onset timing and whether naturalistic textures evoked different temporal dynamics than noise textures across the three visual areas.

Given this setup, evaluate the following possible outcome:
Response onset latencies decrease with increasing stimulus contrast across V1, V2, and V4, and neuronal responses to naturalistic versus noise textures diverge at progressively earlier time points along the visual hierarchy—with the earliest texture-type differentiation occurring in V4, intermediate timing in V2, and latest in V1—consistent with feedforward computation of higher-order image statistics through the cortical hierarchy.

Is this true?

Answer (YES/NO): NO